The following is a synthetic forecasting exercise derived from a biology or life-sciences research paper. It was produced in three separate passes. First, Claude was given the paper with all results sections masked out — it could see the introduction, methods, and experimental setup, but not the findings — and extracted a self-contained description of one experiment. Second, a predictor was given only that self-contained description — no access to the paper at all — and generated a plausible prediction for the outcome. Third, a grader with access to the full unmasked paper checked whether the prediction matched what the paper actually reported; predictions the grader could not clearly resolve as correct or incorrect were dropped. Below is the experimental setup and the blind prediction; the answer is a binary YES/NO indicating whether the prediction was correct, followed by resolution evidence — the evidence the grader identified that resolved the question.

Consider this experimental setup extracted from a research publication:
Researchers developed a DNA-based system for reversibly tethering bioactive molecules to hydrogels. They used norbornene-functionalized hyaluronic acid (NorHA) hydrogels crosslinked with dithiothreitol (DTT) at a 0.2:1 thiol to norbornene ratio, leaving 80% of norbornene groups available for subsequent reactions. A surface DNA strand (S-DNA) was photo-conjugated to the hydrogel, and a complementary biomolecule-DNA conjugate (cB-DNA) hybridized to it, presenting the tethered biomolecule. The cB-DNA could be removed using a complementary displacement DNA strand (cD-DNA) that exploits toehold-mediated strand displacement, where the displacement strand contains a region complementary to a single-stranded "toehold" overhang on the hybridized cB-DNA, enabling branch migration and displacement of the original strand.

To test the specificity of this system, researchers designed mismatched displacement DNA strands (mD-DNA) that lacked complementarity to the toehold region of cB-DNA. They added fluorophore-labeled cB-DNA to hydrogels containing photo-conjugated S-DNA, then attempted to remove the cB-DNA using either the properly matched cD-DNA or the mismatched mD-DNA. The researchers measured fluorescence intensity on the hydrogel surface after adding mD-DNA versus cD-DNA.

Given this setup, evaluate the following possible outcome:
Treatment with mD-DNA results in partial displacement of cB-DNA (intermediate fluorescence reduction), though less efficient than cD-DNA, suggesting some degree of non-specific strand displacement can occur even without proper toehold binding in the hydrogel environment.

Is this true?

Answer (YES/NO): NO